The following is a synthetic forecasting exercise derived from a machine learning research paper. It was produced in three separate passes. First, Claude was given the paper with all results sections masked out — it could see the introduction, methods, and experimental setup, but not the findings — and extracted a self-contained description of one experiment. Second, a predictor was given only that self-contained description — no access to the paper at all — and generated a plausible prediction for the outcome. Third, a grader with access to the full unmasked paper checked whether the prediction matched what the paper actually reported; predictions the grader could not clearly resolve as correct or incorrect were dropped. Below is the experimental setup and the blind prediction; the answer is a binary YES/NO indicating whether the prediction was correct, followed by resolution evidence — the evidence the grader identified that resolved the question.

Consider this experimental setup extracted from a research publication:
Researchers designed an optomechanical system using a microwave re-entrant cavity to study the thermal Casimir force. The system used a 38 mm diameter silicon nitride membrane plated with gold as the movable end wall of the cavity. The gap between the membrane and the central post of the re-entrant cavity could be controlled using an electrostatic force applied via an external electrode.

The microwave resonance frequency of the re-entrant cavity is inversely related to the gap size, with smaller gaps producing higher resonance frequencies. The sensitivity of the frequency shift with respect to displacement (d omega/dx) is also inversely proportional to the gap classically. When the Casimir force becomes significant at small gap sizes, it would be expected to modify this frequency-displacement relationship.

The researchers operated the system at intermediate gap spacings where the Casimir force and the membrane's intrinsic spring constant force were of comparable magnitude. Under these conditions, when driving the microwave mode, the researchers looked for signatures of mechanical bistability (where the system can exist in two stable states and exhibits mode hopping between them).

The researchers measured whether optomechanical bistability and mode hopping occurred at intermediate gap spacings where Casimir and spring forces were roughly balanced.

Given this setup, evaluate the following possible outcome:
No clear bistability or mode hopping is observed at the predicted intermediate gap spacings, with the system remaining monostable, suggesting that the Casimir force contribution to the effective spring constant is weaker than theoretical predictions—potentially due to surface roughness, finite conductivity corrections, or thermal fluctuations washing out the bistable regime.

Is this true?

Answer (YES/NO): NO